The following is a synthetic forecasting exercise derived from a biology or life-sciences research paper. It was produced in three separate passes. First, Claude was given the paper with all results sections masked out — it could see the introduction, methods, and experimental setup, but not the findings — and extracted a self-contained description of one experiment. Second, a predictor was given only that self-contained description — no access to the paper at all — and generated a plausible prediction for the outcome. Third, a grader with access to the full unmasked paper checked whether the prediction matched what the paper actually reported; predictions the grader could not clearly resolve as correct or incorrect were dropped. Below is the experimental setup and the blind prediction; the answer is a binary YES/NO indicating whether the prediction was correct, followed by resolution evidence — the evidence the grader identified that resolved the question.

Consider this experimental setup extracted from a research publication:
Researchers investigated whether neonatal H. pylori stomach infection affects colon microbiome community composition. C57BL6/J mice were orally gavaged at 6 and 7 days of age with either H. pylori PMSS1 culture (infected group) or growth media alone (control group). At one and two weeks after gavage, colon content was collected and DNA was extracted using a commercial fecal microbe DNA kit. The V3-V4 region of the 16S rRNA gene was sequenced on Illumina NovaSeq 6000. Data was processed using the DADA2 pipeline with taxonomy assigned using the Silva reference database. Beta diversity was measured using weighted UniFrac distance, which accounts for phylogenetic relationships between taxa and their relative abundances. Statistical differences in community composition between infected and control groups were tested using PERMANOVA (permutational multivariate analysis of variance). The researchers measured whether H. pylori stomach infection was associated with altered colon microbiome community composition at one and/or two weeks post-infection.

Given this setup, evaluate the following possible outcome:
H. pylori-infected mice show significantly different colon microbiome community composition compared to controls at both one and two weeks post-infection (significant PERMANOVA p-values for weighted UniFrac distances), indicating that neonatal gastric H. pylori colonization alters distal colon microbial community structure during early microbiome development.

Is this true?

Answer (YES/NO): NO